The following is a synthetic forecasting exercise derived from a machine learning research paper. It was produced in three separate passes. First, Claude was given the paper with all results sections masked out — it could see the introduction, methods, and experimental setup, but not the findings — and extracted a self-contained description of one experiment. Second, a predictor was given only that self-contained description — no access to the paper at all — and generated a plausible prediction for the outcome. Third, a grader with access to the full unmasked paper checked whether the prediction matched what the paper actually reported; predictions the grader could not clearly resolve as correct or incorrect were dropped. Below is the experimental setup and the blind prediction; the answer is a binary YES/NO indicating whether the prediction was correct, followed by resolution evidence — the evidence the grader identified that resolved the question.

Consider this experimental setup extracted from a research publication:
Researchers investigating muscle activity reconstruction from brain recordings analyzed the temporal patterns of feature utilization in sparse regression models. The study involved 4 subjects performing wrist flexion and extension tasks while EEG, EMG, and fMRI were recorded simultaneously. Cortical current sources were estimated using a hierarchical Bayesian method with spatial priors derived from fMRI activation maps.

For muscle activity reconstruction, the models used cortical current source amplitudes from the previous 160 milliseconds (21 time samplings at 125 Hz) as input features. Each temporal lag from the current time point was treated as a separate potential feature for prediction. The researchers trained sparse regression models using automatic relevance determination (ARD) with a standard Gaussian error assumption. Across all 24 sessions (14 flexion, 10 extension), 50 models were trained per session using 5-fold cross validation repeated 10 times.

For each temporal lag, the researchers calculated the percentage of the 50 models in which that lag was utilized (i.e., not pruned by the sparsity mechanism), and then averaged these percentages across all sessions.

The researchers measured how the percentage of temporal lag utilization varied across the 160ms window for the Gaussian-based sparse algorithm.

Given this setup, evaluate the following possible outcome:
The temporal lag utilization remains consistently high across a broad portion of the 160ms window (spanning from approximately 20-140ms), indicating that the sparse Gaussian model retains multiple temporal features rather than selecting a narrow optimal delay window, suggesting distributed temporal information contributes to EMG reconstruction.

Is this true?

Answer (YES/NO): NO